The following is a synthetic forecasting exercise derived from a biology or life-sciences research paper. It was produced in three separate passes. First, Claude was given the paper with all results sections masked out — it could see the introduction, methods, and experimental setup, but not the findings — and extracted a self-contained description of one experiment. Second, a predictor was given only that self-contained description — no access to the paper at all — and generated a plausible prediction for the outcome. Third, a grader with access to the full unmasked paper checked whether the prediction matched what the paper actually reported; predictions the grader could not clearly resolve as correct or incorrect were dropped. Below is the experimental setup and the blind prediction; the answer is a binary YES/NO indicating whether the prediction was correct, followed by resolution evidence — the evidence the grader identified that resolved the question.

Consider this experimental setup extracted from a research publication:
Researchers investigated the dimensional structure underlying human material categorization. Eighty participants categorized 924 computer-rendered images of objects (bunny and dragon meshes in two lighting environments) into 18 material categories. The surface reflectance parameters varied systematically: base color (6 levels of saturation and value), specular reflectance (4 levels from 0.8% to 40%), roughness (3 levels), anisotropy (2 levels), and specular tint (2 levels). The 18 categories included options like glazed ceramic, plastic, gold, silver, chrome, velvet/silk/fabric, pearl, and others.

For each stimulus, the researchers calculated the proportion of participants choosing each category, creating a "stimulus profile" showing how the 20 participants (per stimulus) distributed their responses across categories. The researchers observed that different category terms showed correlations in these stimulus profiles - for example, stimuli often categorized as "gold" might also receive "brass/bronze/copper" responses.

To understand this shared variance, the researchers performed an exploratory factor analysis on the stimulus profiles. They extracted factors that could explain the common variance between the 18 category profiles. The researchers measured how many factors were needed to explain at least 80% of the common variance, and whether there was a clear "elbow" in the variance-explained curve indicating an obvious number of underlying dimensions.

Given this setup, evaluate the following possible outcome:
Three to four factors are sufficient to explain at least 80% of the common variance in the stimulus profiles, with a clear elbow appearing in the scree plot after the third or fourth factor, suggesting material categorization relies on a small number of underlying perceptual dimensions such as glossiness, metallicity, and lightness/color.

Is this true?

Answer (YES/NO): NO